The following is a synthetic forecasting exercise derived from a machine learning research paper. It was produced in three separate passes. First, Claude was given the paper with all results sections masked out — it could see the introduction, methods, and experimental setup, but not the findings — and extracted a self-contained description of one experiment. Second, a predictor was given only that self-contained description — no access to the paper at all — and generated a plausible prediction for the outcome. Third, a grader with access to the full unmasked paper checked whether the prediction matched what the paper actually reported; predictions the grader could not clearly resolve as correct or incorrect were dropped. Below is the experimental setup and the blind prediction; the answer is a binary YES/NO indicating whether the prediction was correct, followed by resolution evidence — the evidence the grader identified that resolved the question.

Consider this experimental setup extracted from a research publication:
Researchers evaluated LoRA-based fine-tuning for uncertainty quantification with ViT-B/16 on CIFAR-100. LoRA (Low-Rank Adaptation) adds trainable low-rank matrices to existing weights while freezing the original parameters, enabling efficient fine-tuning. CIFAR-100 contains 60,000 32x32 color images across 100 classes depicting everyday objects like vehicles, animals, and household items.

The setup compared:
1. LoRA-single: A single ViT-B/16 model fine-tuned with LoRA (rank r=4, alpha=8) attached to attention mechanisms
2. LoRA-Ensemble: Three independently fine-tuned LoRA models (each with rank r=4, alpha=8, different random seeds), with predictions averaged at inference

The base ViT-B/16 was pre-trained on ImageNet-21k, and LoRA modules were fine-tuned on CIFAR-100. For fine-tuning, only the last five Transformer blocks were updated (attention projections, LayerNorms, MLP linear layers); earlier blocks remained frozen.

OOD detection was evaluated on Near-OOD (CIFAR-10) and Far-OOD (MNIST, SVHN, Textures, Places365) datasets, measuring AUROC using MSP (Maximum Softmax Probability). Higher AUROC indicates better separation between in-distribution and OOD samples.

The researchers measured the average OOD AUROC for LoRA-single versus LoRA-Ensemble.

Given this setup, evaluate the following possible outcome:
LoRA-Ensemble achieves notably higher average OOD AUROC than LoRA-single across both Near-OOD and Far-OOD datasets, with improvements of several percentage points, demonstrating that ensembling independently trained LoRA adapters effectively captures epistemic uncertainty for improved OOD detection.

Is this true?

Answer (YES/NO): NO